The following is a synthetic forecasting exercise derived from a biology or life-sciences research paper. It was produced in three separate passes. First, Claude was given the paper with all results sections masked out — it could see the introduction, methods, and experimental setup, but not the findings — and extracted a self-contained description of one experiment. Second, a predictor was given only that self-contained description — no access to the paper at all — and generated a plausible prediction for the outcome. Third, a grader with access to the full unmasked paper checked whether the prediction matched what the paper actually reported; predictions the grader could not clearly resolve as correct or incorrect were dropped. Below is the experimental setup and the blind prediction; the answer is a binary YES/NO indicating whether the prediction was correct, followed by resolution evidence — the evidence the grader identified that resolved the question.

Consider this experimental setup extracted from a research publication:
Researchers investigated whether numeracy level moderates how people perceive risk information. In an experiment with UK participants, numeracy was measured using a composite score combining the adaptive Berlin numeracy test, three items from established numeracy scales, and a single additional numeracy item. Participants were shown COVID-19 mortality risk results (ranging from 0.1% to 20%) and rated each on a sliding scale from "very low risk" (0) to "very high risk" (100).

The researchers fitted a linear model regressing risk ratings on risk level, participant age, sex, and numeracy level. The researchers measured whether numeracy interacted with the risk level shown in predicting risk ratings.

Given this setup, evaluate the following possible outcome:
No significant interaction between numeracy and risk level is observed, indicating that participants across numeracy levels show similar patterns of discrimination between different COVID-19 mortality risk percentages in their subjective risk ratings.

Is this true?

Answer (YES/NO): NO